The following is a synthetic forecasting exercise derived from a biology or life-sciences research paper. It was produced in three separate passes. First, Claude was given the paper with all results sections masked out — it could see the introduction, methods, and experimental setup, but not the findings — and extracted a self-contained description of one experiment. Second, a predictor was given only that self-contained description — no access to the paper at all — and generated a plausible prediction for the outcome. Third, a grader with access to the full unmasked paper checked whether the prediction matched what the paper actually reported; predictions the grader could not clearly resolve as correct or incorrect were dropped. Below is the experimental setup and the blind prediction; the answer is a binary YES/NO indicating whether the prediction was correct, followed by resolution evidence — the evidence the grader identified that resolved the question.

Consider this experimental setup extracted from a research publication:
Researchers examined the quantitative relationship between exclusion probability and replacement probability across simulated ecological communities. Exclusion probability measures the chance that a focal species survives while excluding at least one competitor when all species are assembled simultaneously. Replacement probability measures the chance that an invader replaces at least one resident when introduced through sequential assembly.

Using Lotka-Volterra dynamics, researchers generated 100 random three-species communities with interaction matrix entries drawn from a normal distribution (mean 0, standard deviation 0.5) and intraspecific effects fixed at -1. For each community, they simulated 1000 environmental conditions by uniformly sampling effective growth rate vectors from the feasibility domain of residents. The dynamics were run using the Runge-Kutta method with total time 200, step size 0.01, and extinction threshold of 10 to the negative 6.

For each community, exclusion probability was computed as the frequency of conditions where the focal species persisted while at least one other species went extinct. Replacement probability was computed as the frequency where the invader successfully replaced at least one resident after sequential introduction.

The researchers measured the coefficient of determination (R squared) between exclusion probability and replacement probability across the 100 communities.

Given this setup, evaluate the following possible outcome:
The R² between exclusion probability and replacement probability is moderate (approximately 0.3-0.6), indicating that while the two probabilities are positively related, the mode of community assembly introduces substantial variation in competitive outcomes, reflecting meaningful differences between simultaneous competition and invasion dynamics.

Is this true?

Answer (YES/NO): YES